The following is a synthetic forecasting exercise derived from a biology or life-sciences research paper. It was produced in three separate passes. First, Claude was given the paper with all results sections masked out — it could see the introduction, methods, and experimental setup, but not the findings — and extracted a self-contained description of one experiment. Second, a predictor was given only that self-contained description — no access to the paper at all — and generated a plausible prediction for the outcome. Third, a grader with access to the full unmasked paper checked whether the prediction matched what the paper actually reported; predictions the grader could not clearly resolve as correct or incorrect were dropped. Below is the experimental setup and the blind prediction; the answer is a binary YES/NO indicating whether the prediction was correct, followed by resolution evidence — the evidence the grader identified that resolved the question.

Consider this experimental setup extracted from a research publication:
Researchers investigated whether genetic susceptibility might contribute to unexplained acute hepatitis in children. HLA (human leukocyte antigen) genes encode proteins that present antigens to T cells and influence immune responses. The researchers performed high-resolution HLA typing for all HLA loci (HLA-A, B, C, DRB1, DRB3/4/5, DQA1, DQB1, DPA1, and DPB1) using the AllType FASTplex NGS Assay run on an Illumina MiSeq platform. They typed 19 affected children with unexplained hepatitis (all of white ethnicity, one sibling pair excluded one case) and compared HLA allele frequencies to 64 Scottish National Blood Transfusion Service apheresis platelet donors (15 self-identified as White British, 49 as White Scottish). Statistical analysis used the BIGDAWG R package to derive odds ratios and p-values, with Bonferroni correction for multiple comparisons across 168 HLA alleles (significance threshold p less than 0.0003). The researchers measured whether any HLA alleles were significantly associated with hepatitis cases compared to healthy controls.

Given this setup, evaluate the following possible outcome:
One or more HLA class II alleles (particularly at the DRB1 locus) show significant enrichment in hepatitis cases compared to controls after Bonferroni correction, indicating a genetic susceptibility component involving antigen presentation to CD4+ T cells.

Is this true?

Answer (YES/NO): YES